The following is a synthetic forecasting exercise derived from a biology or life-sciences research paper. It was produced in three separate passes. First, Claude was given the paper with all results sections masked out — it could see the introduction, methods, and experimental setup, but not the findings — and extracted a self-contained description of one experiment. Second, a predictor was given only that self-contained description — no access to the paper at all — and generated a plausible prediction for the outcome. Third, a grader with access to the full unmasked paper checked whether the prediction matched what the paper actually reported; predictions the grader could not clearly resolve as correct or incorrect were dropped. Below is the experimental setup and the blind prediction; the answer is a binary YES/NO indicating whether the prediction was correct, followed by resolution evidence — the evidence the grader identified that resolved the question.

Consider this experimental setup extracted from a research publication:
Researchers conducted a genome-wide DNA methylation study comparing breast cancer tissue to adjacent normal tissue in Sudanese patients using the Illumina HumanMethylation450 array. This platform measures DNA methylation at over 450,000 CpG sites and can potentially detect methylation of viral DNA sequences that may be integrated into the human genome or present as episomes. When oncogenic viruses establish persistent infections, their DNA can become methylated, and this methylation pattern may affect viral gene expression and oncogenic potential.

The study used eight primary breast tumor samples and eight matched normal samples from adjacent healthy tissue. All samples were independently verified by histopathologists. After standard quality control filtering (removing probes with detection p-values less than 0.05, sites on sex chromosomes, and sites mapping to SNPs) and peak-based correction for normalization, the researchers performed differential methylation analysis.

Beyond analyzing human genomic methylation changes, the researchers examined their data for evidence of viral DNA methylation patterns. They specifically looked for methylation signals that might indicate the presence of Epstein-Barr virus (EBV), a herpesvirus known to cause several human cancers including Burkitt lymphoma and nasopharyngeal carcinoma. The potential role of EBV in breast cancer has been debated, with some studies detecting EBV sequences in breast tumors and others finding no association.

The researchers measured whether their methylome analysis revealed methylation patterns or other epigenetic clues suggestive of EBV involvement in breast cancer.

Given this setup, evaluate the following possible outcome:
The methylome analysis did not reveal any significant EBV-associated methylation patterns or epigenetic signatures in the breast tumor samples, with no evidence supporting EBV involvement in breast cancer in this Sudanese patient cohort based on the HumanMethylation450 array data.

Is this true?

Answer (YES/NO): NO